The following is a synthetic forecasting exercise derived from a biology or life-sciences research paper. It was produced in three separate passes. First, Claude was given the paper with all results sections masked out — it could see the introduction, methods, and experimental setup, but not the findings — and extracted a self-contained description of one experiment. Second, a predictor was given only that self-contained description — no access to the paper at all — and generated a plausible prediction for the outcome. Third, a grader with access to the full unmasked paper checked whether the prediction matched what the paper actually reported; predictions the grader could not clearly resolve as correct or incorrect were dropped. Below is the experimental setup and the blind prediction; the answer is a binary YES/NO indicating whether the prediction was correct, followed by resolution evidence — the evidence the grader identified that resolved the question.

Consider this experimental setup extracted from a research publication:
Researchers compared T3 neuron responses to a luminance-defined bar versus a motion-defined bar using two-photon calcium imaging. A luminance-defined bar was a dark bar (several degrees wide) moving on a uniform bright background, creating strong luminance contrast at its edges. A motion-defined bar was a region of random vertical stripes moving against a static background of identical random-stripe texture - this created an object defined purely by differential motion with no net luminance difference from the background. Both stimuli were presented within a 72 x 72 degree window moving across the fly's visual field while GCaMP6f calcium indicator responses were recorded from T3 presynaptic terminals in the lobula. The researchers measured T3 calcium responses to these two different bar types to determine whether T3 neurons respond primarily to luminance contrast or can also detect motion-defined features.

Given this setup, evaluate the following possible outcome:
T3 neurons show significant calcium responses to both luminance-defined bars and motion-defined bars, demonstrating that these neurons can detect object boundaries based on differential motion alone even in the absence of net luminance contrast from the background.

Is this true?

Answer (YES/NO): YES